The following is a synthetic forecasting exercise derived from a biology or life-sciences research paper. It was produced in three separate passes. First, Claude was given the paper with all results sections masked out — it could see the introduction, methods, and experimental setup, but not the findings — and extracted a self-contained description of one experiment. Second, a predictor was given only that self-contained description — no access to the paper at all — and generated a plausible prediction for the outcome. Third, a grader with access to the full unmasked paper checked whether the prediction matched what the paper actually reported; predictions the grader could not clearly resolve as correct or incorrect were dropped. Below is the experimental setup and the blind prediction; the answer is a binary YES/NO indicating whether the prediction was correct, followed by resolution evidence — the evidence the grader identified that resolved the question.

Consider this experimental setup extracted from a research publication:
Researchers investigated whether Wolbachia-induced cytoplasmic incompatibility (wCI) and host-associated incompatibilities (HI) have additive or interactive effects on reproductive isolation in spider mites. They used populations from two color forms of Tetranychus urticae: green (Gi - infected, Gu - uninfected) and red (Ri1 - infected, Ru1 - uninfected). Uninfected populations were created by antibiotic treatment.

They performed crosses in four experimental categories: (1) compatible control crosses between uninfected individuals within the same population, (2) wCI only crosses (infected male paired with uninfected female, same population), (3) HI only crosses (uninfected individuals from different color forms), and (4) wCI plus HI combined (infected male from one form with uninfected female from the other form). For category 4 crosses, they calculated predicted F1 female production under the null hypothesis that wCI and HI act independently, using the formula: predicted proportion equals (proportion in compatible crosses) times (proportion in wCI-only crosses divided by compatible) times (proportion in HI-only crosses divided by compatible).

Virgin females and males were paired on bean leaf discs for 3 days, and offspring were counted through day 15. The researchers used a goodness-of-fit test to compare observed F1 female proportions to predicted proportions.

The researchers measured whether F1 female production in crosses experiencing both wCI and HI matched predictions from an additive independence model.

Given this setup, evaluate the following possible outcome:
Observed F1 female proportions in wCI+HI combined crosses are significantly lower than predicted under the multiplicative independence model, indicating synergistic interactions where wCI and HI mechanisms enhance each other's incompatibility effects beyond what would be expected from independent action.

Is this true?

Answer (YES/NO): NO